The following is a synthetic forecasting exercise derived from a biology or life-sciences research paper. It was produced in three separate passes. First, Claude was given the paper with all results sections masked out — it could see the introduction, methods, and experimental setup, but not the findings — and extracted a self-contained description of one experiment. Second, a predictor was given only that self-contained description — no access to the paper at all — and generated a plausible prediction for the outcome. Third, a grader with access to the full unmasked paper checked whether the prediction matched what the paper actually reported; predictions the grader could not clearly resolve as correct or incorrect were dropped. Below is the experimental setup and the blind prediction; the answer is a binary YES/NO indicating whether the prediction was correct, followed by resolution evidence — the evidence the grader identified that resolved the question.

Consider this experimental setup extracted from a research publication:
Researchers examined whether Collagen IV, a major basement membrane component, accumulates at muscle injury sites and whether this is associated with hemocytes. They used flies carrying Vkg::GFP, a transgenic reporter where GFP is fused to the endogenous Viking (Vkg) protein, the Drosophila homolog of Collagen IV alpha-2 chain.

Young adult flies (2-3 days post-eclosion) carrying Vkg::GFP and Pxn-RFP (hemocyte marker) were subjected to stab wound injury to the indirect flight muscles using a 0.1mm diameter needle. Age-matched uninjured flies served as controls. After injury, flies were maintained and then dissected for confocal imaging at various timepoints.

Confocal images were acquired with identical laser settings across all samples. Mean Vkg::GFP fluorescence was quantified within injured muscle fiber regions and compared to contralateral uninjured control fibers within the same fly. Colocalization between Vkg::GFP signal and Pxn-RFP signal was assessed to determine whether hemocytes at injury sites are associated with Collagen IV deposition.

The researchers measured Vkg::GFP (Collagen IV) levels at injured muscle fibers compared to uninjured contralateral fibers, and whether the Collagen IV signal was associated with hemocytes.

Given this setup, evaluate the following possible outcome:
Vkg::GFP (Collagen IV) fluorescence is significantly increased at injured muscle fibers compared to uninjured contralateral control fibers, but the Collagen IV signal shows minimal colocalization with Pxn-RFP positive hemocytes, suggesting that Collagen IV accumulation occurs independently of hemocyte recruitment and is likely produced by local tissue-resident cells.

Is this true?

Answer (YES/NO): NO